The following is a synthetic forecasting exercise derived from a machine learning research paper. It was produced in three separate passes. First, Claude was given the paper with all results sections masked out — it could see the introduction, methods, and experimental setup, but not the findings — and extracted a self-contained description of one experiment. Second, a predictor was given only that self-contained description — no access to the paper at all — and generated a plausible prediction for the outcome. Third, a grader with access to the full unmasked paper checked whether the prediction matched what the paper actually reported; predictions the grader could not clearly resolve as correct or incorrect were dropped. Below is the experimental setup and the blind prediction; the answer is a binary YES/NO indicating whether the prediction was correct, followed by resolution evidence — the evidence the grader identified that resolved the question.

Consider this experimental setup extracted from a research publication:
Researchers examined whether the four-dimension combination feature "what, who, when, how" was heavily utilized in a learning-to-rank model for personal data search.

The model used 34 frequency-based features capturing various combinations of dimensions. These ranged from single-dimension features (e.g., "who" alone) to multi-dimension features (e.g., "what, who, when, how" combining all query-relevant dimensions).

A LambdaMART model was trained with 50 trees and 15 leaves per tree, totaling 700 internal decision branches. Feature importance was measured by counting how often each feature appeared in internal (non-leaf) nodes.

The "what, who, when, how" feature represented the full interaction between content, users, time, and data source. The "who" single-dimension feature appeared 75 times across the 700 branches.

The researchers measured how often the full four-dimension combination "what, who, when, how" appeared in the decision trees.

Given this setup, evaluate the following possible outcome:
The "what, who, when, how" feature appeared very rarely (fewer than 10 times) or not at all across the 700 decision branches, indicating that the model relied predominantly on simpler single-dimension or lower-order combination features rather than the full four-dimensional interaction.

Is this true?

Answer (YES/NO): YES